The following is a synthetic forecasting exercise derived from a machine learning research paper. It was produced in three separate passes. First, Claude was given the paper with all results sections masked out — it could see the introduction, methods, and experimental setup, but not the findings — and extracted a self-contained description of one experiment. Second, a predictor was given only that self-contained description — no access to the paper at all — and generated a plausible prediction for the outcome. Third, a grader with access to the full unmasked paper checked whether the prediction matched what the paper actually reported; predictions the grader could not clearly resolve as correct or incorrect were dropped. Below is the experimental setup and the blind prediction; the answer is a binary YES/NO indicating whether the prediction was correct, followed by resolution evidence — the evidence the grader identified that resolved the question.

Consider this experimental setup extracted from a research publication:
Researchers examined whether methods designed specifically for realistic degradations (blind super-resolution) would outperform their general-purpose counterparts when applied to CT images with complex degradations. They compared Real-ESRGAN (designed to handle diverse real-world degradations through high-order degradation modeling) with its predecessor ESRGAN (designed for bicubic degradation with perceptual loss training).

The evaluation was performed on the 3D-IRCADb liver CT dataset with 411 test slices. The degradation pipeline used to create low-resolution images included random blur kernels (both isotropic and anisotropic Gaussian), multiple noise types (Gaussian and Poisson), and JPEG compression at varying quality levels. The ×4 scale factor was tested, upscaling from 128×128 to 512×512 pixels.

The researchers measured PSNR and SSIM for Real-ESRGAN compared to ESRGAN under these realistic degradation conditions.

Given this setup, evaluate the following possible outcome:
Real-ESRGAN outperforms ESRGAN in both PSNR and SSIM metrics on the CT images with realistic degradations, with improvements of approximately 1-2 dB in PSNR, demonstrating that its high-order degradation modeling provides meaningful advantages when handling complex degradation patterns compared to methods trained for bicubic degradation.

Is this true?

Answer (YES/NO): NO